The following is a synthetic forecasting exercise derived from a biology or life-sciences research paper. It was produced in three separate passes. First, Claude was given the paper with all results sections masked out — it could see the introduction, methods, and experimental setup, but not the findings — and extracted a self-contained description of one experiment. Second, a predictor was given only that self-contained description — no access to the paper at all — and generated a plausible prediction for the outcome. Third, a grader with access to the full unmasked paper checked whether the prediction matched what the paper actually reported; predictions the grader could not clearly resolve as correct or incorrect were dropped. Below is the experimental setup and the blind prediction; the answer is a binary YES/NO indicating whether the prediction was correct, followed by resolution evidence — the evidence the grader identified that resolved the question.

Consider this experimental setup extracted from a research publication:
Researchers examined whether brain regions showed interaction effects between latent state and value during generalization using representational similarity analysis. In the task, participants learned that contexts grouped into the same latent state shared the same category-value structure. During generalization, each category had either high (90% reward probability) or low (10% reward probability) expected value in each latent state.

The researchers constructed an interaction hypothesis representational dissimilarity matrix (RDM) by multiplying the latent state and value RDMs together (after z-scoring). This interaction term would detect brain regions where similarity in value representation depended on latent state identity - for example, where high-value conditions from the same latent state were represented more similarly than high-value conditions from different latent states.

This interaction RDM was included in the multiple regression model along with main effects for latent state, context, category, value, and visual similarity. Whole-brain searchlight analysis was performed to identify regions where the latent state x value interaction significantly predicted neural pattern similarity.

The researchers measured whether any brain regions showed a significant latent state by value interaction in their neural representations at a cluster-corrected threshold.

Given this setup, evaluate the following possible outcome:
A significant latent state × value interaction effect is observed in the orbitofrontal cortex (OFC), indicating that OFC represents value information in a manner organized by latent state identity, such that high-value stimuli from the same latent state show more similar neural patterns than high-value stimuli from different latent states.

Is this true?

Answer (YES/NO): NO